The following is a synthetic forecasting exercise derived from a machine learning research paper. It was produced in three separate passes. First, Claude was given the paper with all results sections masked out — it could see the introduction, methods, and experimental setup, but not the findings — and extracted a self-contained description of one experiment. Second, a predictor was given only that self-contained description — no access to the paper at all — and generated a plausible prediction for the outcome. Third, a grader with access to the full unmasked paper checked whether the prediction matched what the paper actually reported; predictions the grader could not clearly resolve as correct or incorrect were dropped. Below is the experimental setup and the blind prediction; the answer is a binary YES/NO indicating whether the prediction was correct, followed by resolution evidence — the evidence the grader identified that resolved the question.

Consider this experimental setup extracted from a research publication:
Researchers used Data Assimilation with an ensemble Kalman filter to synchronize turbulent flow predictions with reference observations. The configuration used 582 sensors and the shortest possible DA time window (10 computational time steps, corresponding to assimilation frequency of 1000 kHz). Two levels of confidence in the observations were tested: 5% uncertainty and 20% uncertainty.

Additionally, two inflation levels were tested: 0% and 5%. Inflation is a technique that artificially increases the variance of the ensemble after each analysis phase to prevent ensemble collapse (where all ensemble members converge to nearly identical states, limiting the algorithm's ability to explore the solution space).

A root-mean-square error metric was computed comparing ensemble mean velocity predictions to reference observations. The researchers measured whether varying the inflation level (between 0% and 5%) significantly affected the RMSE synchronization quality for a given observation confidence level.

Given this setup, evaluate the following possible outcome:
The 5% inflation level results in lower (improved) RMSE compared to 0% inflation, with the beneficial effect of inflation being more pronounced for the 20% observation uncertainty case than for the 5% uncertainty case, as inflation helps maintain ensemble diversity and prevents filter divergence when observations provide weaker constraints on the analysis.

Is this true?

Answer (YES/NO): NO